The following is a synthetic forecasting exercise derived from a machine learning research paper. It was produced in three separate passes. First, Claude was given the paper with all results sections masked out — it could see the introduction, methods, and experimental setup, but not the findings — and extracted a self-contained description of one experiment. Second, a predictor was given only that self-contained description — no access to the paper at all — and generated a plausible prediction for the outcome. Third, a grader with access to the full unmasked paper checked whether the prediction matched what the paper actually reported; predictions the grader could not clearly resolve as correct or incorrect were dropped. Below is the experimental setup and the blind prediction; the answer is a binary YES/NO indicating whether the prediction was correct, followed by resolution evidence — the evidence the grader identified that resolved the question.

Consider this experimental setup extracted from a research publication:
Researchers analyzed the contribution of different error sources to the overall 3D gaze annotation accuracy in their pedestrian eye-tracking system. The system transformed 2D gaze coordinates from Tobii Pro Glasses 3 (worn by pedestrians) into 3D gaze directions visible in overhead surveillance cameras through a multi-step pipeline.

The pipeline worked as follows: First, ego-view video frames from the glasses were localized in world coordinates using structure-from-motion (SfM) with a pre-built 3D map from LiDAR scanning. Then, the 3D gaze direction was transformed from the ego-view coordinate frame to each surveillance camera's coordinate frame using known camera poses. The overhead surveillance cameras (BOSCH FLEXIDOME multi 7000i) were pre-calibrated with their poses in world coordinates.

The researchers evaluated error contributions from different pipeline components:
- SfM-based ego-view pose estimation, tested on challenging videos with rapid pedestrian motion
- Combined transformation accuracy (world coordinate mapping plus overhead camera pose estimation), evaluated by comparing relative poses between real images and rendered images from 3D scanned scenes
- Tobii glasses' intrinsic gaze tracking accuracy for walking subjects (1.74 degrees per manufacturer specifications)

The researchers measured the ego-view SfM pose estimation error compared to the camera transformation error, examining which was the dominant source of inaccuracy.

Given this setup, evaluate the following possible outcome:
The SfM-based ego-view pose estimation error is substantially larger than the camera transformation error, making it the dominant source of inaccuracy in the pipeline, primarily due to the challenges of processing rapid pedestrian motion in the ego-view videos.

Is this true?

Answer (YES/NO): YES